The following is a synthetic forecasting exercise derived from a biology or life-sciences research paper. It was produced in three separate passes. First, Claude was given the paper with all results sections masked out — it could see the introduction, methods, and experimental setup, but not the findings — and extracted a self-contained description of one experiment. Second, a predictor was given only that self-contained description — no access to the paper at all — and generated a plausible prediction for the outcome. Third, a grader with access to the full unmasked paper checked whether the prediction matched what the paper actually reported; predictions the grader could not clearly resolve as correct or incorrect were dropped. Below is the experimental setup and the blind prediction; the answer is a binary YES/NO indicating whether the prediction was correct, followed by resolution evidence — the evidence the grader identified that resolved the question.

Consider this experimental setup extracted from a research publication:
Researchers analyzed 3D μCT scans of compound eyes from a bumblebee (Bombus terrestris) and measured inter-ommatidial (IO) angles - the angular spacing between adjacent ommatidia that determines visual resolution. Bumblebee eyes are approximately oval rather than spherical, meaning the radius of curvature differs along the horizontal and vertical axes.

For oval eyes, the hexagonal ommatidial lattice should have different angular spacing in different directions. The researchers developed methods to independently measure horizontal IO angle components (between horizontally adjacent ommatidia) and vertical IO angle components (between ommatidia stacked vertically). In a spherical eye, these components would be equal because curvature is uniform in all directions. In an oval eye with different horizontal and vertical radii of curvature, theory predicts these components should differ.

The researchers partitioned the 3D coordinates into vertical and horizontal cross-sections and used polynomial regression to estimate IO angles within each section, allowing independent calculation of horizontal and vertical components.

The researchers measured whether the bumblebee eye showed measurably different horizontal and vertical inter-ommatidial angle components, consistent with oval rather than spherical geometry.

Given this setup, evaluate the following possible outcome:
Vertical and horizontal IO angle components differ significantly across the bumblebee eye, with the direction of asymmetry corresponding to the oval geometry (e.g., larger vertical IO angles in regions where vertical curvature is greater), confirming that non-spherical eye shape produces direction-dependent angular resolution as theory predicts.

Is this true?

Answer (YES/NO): YES